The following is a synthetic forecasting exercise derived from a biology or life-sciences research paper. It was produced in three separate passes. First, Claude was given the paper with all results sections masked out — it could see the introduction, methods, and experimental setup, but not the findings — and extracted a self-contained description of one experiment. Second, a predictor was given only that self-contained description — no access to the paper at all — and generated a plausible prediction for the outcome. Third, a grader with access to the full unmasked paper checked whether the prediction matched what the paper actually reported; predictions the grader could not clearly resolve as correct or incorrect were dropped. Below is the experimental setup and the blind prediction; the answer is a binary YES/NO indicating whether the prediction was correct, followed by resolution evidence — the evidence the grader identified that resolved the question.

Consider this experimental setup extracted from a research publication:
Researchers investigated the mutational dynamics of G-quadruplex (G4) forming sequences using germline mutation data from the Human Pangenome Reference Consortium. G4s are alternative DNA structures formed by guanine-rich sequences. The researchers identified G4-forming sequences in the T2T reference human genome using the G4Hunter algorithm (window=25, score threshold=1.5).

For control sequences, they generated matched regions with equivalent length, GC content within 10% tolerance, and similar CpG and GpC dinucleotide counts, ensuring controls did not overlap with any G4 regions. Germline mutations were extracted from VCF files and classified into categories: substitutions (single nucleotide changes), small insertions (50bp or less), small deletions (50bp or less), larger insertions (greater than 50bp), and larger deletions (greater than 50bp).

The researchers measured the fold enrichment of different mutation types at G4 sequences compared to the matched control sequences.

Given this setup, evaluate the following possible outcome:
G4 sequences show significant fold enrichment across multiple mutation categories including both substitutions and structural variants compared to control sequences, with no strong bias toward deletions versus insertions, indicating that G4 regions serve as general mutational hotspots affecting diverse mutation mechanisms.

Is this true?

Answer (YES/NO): YES